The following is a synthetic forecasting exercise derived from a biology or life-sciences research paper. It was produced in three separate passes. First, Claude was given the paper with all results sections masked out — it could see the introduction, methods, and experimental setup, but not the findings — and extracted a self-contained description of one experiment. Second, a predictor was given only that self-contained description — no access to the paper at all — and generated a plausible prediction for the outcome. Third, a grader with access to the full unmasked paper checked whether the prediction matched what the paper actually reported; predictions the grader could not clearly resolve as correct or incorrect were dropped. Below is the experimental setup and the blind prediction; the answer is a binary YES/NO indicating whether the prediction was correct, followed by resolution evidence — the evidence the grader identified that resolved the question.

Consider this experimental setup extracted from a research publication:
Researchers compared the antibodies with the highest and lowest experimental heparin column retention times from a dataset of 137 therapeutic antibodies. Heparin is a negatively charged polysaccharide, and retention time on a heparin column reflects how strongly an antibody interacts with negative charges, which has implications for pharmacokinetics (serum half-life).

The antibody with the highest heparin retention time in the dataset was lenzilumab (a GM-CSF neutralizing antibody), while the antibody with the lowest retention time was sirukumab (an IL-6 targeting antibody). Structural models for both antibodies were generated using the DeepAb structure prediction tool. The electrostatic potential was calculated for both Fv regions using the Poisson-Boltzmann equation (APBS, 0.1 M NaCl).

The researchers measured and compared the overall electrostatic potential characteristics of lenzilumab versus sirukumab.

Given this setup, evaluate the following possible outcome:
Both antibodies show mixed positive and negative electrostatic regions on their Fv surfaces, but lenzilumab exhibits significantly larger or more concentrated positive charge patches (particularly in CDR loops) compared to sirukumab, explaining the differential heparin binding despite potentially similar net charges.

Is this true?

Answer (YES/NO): NO